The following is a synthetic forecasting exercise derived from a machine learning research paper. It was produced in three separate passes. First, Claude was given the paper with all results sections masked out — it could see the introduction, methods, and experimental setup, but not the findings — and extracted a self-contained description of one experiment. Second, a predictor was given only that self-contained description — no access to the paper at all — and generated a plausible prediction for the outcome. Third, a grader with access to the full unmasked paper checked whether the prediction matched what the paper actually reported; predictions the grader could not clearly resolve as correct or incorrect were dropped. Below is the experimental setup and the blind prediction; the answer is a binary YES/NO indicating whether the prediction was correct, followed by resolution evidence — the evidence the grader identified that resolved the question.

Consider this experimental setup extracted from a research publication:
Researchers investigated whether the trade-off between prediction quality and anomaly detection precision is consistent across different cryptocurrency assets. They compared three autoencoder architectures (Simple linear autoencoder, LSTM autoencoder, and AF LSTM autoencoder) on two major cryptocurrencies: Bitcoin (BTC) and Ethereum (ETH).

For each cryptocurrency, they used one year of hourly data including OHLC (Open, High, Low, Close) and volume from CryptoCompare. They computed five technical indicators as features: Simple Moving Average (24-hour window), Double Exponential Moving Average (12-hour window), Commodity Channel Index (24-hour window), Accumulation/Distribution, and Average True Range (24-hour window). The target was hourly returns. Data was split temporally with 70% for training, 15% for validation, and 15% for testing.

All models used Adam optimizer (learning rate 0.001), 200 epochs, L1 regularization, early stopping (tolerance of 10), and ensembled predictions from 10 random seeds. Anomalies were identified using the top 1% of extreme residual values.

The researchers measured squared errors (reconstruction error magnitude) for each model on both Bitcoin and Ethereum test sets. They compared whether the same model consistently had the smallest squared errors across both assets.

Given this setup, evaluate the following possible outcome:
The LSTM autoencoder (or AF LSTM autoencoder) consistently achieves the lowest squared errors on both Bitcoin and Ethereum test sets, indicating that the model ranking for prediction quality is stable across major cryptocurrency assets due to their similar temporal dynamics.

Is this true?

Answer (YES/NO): NO